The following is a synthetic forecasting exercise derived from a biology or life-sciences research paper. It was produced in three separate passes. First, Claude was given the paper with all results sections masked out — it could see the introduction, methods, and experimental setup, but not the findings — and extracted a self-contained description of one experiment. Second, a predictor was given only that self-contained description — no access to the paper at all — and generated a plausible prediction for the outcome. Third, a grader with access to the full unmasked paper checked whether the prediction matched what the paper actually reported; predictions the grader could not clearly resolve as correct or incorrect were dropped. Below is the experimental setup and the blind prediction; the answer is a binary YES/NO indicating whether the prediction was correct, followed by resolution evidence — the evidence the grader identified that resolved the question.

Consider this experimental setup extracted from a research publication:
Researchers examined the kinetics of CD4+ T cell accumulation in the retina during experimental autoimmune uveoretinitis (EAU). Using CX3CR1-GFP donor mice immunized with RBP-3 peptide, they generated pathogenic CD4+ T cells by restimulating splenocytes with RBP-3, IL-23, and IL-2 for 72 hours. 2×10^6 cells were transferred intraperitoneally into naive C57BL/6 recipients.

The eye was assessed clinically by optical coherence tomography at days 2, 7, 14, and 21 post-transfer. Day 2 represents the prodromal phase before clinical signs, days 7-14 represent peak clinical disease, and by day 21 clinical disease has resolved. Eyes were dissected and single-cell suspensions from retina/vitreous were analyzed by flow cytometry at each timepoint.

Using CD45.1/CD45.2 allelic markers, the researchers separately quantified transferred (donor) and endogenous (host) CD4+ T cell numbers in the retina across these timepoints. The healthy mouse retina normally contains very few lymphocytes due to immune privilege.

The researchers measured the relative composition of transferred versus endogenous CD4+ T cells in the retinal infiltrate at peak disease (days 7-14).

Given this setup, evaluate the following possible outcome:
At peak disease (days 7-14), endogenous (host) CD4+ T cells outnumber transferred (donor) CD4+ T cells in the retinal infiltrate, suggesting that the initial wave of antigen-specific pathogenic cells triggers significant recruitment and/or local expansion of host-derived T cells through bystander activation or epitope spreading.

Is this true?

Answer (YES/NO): YES